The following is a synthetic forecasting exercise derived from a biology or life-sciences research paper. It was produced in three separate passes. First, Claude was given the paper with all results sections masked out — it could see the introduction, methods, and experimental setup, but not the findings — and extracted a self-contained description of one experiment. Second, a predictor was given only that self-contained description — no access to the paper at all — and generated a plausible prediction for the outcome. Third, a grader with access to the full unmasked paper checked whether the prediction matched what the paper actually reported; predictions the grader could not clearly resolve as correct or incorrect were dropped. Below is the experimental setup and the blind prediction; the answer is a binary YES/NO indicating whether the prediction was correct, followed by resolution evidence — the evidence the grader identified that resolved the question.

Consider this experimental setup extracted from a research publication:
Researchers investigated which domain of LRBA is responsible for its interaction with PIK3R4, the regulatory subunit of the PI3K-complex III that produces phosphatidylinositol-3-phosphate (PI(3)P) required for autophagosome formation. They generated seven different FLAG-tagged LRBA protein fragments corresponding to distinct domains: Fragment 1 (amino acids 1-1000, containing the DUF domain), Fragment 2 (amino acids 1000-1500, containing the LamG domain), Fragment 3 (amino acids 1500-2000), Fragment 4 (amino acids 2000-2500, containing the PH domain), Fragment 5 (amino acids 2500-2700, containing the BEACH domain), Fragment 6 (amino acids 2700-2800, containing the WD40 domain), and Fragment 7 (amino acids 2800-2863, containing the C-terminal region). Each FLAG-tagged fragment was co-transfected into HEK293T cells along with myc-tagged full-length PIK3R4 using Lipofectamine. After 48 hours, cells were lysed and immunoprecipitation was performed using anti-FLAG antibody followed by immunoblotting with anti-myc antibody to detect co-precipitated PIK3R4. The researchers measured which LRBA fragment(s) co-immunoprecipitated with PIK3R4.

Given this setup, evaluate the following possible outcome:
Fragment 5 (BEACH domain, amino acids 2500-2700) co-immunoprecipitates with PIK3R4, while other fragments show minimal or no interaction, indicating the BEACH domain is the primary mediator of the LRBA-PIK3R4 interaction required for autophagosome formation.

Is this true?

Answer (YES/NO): NO